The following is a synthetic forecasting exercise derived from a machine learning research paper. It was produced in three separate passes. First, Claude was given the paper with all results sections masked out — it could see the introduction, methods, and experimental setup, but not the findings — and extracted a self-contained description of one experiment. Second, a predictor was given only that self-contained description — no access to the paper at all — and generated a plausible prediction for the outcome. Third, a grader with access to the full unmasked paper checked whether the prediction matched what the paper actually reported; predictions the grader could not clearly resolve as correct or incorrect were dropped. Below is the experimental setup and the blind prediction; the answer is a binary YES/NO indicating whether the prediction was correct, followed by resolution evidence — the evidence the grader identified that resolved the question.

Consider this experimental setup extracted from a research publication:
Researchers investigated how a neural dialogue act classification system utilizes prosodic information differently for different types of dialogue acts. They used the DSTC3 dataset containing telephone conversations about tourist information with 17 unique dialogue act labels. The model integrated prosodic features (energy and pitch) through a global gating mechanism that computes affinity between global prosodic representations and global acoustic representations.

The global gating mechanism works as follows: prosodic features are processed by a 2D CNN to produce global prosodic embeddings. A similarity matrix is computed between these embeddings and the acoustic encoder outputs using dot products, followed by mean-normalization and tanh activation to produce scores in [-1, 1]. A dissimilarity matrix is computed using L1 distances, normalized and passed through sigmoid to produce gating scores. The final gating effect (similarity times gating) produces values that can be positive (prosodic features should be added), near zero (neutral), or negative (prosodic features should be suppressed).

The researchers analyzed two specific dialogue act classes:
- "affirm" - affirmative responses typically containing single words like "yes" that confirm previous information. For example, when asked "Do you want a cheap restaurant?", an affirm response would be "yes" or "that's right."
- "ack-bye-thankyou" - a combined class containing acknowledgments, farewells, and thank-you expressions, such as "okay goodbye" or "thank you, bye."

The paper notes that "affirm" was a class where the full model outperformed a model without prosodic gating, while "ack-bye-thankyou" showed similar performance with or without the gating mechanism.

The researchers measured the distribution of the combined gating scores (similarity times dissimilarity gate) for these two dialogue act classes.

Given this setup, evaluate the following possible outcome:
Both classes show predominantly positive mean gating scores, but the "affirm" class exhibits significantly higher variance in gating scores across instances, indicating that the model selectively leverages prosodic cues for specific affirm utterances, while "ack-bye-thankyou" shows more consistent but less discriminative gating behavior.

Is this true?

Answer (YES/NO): NO